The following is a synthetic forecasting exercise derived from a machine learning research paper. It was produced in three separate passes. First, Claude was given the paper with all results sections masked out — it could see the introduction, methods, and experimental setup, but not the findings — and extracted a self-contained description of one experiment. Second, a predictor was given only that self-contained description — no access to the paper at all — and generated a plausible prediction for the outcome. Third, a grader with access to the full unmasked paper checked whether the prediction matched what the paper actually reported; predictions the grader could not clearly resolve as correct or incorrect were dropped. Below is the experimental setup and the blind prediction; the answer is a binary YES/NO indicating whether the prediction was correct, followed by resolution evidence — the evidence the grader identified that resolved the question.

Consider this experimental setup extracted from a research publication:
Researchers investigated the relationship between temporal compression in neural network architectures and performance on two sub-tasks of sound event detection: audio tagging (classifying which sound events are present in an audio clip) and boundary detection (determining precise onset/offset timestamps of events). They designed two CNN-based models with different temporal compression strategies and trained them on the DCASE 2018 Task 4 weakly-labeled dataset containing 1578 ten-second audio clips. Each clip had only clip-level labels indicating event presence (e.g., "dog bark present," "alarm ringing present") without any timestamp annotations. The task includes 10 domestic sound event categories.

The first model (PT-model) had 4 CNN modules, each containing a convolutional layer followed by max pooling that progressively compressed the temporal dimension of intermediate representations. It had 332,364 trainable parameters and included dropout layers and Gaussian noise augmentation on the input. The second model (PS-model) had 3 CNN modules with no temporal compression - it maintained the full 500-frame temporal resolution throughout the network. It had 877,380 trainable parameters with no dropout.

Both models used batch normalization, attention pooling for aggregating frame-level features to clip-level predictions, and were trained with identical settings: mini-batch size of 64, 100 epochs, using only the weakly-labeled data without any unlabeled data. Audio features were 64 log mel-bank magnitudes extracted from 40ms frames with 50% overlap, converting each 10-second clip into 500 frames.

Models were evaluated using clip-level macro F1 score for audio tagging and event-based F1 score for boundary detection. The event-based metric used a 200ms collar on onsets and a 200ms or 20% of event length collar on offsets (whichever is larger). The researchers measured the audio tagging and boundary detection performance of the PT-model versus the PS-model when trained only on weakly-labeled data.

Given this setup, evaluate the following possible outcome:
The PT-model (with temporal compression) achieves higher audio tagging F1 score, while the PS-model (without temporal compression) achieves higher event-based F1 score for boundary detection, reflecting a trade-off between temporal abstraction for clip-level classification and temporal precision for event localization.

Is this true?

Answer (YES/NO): YES